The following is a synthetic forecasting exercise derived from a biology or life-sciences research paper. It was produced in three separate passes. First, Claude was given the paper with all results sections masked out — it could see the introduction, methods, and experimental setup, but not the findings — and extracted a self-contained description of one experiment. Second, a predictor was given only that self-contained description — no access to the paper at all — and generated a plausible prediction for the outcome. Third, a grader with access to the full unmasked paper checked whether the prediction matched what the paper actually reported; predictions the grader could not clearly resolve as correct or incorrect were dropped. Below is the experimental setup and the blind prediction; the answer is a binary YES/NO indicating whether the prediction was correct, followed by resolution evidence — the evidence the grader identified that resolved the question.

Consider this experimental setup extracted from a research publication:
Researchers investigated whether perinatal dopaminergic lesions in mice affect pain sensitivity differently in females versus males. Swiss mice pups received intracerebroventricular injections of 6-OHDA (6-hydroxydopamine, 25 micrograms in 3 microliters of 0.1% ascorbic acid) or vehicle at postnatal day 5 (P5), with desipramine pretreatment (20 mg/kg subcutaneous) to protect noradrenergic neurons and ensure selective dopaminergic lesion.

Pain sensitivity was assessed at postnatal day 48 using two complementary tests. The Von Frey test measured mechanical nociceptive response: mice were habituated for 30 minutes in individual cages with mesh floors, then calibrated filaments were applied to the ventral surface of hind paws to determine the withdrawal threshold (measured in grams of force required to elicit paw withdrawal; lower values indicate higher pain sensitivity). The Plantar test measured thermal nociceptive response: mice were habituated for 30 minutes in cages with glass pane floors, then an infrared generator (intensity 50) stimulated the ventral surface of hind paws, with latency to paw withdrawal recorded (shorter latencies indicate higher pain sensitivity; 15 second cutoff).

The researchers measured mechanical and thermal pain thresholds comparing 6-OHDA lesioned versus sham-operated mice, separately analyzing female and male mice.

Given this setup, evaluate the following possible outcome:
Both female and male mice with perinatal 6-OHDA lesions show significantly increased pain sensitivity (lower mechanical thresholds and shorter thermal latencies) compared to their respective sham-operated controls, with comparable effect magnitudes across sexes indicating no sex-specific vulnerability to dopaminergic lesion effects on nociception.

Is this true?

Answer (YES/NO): NO